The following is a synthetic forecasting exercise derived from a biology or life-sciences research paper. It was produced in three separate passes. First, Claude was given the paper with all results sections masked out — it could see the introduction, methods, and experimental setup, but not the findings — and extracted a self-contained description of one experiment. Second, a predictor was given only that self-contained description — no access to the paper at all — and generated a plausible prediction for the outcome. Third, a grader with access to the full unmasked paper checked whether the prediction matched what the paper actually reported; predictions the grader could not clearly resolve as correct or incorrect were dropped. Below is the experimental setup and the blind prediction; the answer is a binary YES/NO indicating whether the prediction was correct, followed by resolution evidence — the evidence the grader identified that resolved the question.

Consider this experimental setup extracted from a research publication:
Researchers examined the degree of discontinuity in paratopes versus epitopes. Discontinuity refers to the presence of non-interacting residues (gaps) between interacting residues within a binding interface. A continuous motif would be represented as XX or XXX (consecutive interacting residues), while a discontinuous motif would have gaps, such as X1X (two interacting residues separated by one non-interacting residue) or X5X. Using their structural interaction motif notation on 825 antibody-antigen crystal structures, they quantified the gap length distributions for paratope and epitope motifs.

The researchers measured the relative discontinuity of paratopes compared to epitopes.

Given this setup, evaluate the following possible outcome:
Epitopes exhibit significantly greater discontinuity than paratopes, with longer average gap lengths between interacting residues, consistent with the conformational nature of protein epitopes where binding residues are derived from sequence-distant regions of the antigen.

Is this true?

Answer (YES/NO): YES